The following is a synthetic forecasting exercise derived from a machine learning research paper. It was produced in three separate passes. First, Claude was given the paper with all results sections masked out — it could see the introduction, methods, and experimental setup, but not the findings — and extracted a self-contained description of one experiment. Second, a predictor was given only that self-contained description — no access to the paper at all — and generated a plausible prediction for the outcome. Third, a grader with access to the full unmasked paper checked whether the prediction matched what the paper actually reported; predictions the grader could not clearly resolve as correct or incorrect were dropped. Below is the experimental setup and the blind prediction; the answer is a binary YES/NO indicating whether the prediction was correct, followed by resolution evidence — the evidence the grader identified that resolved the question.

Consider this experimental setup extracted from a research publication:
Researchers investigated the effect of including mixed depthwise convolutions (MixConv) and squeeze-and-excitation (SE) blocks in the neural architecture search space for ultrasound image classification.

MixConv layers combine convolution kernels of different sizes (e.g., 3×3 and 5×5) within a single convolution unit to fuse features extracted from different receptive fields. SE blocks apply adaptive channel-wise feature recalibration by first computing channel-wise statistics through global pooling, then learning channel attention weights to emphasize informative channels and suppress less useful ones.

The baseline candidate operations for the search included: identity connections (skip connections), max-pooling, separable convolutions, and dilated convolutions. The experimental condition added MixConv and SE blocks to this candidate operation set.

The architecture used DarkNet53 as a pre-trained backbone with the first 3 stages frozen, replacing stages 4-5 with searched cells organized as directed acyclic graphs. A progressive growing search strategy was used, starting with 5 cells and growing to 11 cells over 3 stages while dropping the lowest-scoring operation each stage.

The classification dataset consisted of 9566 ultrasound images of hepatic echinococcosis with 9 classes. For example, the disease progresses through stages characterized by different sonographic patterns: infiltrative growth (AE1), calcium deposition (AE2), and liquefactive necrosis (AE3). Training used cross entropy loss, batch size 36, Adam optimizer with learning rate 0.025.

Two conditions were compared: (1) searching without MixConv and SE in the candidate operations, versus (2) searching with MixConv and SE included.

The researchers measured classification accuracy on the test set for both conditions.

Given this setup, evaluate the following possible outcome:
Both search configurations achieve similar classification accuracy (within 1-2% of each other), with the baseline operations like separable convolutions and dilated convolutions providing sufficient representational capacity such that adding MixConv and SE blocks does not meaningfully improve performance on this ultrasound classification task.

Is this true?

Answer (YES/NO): NO